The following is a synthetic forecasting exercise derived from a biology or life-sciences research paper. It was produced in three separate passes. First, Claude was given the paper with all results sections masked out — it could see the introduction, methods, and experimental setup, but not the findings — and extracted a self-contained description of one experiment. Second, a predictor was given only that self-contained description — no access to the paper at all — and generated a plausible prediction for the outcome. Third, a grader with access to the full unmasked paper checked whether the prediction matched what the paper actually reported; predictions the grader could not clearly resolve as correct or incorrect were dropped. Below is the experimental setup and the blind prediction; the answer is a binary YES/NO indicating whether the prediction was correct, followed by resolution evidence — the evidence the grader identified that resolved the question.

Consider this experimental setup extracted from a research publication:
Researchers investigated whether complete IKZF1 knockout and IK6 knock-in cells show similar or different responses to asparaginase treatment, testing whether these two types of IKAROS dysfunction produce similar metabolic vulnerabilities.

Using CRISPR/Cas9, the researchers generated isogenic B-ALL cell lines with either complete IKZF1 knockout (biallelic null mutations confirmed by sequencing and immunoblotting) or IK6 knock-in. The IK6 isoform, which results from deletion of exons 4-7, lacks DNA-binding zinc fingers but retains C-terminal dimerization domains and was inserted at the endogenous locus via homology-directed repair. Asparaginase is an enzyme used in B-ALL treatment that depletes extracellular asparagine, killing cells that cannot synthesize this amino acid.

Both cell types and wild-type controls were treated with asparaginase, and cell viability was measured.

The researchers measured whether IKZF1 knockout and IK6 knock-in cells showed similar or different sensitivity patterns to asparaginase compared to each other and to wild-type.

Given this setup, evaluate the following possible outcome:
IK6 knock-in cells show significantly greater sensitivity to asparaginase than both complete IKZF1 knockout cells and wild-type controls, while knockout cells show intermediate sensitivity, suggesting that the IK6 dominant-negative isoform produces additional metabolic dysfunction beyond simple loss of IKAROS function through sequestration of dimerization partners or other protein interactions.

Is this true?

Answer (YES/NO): NO